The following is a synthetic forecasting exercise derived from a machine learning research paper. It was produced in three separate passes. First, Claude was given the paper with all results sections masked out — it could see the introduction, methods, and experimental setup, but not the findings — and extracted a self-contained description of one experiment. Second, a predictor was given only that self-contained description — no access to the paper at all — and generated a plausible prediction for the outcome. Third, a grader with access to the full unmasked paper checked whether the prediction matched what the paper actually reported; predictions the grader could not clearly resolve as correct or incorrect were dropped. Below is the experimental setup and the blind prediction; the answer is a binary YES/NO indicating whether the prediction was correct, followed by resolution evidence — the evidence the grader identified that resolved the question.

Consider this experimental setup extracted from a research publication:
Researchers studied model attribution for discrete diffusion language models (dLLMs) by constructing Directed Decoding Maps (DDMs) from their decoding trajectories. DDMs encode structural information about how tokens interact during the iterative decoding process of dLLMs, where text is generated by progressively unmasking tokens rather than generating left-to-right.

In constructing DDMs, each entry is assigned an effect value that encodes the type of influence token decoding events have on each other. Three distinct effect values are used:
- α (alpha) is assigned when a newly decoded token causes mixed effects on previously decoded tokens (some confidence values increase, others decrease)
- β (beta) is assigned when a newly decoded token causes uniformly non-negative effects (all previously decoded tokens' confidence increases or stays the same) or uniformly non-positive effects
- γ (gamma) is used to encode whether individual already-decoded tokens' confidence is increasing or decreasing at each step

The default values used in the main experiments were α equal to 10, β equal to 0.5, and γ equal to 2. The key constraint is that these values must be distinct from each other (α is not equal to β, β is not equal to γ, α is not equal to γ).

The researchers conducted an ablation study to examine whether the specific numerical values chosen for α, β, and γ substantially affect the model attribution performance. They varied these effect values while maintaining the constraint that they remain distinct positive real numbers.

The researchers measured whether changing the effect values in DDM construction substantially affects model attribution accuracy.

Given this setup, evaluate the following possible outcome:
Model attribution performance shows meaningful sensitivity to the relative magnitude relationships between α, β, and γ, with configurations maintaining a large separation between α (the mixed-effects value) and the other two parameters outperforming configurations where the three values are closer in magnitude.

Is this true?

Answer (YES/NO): NO